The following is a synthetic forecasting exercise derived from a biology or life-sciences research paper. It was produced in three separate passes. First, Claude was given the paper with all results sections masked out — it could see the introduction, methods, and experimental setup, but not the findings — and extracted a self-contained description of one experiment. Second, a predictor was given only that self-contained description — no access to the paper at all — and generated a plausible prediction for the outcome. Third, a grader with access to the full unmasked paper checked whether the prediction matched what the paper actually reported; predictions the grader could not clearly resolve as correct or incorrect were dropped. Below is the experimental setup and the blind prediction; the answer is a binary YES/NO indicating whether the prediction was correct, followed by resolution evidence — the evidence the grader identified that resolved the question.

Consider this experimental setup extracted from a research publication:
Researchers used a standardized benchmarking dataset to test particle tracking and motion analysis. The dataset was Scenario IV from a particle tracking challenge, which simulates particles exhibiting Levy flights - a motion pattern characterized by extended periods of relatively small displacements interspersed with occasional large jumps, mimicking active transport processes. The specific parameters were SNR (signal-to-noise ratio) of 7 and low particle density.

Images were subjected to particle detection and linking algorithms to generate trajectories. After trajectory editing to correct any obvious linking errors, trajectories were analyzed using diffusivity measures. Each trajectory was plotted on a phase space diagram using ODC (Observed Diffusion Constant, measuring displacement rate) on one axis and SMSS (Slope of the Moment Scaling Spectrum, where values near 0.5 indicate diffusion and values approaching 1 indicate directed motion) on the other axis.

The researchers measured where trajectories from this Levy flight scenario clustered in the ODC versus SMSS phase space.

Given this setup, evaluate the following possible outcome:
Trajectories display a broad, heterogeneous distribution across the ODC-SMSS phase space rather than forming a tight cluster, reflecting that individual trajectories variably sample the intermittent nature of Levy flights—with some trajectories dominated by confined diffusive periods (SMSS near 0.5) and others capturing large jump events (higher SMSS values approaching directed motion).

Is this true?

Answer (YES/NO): NO